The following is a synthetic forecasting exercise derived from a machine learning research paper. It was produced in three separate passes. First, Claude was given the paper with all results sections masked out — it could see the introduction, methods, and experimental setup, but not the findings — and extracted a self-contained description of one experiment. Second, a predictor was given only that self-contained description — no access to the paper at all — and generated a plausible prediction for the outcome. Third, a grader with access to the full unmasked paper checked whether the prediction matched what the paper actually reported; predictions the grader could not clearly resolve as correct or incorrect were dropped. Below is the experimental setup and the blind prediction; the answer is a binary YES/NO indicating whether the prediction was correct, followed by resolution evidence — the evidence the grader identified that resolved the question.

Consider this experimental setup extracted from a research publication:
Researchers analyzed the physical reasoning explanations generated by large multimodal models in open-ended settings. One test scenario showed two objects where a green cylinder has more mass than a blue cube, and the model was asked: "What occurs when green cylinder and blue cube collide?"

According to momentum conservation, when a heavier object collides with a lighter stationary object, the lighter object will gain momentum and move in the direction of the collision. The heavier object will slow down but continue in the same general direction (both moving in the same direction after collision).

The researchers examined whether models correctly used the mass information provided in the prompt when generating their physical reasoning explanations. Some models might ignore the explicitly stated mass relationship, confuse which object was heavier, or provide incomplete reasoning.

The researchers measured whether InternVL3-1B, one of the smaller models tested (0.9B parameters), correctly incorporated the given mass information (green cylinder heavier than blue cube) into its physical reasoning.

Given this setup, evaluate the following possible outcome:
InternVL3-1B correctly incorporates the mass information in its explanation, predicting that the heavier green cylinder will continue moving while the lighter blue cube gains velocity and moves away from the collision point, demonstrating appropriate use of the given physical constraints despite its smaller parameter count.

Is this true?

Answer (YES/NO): NO